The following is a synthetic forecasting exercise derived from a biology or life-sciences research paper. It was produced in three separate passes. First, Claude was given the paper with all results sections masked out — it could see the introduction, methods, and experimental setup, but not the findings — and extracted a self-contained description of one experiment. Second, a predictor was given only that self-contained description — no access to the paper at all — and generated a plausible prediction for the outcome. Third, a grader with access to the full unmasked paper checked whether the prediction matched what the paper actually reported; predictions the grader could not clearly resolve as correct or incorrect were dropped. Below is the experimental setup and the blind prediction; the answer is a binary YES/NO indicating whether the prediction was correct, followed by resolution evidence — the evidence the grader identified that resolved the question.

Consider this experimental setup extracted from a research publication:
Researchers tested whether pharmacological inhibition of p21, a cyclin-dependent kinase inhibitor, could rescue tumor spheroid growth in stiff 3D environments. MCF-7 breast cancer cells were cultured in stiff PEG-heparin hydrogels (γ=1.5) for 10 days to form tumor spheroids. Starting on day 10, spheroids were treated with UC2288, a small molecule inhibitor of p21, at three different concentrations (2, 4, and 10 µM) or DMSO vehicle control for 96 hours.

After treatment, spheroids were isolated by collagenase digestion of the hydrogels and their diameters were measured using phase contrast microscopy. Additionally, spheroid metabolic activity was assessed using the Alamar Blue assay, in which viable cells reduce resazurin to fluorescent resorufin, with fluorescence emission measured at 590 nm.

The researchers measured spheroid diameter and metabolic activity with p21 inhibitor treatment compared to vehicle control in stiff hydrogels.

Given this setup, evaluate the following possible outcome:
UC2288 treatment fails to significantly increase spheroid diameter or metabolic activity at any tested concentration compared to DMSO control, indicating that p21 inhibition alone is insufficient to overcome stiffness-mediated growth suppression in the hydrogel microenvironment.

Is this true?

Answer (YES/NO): NO